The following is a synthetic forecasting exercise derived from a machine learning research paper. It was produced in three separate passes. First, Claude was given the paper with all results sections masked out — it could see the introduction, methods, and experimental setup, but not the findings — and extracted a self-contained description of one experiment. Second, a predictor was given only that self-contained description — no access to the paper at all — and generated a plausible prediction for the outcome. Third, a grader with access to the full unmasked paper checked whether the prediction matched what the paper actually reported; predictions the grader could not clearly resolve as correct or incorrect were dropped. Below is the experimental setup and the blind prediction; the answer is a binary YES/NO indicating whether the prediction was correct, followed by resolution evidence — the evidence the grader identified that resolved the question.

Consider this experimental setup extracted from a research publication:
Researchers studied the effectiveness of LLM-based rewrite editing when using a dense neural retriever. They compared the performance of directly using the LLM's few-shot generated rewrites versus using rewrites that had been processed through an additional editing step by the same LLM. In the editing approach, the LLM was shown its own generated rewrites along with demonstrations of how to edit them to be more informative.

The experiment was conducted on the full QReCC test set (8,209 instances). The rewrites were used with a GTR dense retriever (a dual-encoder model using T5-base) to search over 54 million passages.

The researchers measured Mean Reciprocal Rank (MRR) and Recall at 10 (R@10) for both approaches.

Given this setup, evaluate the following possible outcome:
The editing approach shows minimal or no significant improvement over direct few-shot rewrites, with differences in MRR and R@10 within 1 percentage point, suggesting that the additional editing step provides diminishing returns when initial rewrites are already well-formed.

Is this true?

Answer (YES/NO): NO